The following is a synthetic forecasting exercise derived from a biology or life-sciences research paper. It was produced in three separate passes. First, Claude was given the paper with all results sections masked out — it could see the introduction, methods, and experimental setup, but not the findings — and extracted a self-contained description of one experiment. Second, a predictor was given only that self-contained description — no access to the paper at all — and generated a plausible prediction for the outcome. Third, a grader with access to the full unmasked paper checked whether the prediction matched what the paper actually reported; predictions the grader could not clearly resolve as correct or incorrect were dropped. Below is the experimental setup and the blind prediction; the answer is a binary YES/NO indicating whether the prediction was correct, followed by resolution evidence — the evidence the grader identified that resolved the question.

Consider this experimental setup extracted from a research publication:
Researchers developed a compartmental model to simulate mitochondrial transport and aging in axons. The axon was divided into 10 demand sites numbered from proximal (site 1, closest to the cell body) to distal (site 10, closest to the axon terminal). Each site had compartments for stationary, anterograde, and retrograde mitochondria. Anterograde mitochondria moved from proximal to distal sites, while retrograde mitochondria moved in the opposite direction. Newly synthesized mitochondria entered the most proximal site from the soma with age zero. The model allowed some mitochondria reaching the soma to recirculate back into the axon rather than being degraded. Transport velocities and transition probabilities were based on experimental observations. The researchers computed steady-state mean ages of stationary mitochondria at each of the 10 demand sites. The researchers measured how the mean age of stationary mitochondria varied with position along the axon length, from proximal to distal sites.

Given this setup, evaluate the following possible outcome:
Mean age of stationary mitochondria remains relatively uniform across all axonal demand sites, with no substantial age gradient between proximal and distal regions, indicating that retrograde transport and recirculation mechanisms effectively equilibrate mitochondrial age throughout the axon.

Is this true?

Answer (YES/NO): NO